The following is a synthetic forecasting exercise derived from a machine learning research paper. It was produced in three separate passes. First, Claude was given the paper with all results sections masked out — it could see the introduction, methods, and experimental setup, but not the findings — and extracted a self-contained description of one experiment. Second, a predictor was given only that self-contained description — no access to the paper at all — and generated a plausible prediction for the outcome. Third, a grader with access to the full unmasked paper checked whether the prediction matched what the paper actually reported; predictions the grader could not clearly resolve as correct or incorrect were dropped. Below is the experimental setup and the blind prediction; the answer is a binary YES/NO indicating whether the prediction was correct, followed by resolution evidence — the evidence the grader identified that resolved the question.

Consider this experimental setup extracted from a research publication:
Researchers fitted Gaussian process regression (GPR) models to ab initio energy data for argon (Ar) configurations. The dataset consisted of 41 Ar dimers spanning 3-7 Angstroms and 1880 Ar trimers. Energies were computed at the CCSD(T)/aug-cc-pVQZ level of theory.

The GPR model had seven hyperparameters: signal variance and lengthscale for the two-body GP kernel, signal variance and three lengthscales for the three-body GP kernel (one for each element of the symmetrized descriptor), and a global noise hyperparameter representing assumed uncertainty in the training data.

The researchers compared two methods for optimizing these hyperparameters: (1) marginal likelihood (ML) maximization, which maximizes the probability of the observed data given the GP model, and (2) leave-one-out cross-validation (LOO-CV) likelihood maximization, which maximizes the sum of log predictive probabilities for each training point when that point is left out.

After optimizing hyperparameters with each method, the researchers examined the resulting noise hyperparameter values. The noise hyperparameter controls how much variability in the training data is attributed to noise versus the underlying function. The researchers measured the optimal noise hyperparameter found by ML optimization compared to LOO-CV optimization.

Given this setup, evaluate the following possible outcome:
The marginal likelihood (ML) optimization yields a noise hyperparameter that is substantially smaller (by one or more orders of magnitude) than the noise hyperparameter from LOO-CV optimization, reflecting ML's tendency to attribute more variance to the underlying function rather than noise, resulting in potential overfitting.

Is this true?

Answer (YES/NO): NO